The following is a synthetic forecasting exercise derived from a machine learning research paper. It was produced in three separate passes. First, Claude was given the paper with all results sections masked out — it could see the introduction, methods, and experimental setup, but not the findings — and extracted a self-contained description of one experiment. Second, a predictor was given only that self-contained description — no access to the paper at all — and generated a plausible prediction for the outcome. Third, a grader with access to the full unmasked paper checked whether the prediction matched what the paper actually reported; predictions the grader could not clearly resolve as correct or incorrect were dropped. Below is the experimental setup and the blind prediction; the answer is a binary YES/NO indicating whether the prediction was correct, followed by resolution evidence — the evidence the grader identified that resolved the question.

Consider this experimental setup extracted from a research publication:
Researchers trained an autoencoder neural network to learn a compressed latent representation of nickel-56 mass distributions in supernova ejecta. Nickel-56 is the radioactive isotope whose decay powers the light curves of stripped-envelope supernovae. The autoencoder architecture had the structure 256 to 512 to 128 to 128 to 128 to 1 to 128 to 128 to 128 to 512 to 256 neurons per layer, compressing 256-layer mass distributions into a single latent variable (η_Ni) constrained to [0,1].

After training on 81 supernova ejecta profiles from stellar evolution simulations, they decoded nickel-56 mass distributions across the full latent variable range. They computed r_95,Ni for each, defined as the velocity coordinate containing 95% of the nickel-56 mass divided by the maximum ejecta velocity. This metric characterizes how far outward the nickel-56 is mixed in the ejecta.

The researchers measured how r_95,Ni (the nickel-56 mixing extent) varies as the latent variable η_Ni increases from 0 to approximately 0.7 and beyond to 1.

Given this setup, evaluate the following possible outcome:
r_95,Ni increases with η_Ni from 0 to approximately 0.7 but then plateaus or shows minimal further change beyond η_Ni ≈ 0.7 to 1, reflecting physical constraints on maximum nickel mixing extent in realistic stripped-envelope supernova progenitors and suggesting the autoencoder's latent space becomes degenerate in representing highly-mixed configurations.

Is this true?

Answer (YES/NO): NO